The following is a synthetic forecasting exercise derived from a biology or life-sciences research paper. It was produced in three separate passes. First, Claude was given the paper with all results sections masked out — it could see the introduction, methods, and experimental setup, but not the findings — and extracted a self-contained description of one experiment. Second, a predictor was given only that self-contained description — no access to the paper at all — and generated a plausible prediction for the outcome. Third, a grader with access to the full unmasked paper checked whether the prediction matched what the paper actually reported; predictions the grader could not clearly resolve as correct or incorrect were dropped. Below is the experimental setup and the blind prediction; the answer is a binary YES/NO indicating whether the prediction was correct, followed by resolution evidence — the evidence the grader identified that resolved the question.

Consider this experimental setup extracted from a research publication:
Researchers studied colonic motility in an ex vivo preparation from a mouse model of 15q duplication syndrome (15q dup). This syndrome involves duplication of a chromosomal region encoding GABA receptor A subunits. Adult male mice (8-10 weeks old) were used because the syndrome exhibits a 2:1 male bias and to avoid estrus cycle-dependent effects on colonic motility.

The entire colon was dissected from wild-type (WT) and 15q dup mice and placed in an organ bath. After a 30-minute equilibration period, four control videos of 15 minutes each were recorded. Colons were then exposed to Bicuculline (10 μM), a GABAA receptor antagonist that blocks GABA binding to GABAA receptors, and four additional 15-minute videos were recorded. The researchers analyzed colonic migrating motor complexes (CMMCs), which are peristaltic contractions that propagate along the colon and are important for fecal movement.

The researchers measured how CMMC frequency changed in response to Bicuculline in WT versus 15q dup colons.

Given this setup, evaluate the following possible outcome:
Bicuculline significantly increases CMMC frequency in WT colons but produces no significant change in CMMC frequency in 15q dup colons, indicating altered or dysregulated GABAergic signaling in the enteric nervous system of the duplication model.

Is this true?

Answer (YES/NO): NO